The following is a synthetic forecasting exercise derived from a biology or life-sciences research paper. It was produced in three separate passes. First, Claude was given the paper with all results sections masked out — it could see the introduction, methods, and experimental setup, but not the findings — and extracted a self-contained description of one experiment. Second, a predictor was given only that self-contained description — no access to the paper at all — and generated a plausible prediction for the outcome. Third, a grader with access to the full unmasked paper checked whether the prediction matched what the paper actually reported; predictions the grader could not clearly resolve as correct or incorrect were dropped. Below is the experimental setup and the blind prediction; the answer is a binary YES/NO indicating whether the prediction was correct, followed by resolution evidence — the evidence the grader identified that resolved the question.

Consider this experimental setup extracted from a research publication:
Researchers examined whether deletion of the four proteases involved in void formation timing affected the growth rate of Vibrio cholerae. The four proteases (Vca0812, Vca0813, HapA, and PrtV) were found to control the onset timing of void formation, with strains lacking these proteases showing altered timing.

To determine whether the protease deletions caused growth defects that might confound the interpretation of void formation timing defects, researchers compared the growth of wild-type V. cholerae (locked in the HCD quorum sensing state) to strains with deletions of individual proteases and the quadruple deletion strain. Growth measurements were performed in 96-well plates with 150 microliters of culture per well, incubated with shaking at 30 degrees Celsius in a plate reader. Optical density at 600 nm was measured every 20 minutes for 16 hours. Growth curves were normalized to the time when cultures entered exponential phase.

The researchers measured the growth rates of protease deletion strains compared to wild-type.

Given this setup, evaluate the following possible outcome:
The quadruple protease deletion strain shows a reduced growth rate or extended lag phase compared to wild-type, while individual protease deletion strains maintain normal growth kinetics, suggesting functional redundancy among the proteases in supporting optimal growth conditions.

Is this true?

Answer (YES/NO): NO